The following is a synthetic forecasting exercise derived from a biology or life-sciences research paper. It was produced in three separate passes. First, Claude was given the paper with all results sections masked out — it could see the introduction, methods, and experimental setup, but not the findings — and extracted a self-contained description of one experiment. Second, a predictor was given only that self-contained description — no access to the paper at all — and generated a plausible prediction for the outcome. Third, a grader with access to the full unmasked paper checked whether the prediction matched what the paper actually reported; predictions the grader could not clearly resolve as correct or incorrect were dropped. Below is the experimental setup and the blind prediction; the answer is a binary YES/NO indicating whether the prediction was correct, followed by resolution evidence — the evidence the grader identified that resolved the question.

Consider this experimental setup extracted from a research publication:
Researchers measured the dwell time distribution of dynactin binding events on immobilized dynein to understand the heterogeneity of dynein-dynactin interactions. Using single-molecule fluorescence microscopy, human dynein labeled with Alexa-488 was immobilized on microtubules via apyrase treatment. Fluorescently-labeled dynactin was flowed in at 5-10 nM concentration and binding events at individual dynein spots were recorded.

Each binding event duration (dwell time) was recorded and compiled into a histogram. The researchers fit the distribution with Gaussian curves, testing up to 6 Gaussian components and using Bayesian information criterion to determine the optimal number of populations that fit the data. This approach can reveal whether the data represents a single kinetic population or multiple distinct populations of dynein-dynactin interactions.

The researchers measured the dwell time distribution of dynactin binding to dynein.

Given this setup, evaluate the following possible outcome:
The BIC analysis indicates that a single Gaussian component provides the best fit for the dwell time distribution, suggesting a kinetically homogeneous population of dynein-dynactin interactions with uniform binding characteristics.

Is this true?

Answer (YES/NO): NO